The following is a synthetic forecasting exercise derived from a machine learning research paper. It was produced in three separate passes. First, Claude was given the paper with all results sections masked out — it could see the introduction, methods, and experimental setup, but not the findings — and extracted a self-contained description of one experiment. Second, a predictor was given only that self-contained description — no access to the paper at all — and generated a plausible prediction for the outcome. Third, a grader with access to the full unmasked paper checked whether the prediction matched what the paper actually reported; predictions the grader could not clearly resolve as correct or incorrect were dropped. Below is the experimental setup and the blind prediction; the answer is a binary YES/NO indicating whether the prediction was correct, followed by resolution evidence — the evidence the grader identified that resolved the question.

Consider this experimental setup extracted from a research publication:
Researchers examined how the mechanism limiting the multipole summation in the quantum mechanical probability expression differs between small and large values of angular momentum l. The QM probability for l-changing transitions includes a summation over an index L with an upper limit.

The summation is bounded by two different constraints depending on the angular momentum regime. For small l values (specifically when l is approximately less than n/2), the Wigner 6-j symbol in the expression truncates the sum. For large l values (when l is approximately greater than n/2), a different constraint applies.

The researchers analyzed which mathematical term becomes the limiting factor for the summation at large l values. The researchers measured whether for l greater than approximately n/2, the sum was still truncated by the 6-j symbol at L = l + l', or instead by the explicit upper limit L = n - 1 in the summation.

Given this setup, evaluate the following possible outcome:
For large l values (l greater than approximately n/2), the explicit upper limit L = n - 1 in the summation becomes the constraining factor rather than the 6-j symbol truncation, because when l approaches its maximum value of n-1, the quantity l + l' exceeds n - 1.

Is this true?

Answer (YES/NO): YES